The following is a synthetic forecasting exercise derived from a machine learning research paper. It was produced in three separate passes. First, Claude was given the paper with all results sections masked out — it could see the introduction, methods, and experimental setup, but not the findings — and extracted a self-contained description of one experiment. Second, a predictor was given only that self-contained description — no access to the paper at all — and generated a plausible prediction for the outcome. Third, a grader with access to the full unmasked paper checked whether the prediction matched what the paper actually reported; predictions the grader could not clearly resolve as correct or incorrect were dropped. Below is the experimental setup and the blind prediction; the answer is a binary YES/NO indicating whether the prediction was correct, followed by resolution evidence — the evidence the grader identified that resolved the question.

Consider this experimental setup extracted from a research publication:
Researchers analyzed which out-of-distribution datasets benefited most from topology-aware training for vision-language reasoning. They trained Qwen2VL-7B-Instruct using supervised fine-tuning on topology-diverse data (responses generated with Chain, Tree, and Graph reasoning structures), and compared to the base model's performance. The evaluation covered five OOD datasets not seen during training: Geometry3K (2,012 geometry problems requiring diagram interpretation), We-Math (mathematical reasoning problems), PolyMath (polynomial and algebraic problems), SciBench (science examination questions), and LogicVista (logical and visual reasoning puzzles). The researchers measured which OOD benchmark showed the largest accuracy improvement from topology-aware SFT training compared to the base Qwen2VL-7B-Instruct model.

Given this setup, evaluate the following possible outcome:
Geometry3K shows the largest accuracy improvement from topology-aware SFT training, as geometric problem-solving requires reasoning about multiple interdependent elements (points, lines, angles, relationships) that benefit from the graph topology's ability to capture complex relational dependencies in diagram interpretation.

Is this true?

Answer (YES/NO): NO